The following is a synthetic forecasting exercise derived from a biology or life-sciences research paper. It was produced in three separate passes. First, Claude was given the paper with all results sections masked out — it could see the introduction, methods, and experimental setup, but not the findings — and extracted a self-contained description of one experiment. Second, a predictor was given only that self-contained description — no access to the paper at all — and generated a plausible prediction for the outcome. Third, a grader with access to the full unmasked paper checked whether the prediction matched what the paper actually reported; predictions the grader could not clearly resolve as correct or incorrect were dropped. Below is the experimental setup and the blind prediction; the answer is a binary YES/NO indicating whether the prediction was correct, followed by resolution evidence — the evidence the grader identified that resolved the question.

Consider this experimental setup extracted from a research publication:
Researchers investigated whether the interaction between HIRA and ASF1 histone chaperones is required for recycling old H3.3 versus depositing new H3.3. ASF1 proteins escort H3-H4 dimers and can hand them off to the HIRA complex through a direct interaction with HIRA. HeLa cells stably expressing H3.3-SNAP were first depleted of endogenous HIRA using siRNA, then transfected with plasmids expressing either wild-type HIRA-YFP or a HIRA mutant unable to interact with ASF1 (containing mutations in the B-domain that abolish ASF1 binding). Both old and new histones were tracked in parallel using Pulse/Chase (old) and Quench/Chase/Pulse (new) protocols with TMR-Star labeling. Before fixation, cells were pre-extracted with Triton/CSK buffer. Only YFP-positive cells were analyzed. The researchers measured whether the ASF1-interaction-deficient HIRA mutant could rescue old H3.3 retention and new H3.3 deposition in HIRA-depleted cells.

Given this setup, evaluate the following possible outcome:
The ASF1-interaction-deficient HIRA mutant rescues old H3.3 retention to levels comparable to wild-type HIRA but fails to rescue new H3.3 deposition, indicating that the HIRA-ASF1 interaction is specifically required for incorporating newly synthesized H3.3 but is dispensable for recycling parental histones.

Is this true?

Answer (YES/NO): NO